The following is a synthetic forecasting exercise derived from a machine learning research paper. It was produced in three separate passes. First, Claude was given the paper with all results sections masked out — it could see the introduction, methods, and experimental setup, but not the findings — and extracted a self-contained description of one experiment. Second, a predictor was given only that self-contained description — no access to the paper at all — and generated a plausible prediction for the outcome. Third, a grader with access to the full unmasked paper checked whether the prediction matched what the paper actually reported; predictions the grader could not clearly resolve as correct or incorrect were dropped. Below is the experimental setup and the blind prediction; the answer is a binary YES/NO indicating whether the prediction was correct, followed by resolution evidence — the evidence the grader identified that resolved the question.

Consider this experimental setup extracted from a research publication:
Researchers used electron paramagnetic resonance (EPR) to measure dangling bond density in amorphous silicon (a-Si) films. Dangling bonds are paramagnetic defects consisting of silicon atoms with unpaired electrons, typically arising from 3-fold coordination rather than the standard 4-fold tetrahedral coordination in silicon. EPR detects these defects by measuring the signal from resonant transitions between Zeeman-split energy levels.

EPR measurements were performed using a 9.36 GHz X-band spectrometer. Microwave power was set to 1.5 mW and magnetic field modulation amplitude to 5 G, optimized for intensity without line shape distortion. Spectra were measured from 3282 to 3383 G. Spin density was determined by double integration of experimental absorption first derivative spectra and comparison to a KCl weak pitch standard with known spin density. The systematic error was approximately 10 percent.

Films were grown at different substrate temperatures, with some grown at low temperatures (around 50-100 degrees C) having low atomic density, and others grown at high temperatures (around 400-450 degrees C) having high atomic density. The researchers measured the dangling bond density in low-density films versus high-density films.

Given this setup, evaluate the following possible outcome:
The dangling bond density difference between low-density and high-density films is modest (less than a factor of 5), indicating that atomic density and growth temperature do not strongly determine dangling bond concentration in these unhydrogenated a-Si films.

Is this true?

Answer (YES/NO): NO